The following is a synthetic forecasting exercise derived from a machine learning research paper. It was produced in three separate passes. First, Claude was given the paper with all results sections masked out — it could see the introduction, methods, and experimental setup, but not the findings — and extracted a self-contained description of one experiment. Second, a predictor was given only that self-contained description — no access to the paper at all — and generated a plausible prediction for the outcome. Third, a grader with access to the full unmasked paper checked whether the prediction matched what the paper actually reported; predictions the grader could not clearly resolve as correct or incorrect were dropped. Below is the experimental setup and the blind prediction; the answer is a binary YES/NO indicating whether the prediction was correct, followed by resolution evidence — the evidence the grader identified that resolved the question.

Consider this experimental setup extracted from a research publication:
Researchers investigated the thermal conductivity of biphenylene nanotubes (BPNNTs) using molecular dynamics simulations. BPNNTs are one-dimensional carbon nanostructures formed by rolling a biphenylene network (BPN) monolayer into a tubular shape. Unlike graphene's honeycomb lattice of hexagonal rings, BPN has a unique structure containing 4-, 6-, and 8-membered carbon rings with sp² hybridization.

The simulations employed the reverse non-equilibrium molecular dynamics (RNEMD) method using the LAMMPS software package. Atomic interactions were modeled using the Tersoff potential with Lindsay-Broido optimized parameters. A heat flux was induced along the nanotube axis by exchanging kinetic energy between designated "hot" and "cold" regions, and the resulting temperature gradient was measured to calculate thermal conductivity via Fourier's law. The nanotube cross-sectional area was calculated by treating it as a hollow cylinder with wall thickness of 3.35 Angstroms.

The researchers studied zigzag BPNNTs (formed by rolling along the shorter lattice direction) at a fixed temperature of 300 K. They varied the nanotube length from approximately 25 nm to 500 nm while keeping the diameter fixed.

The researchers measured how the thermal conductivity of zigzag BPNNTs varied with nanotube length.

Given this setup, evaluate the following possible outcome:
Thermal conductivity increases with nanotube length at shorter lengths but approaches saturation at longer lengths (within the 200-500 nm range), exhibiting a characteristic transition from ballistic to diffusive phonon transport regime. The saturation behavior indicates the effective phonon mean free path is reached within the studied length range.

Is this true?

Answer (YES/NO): NO